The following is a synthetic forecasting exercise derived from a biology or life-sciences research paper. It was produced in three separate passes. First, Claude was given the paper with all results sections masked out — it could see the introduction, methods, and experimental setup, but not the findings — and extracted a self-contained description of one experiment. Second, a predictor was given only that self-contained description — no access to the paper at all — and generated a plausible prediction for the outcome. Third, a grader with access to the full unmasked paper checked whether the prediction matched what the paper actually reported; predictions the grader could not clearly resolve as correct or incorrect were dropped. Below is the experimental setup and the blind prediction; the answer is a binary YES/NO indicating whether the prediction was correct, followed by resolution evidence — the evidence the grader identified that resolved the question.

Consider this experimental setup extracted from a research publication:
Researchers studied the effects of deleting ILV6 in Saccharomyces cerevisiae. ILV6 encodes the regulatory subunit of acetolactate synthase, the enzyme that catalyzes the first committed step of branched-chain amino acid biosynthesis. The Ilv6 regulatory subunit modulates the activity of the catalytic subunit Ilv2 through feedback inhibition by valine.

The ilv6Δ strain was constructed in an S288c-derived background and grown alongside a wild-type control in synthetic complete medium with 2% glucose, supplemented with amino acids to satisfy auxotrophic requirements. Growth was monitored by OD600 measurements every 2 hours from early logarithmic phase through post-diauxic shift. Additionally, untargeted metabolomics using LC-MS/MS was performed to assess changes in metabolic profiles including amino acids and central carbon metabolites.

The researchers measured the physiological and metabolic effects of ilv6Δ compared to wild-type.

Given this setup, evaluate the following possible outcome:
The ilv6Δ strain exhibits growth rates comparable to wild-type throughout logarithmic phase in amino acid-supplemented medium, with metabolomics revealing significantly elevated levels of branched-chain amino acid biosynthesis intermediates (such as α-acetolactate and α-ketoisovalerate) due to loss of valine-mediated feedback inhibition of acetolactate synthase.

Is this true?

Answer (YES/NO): NO